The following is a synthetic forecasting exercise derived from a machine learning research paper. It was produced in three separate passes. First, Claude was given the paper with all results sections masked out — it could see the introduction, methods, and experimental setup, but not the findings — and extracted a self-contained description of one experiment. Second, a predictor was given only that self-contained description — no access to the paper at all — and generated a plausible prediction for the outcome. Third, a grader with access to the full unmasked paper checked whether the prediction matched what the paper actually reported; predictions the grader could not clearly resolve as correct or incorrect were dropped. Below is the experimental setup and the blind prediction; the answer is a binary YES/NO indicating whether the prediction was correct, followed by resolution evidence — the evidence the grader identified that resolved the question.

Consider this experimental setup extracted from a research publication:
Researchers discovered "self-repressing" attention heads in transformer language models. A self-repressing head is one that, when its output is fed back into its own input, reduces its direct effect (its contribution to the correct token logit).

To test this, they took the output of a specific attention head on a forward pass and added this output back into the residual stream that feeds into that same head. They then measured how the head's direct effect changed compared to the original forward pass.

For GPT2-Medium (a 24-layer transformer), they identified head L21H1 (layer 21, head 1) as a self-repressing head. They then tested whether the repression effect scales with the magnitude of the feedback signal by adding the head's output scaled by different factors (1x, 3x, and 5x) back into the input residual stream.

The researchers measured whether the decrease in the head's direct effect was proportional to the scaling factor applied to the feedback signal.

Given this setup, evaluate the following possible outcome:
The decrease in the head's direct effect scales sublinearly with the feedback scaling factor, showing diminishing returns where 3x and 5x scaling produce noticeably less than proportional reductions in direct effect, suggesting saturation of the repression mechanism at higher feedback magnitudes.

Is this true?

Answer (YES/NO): NO